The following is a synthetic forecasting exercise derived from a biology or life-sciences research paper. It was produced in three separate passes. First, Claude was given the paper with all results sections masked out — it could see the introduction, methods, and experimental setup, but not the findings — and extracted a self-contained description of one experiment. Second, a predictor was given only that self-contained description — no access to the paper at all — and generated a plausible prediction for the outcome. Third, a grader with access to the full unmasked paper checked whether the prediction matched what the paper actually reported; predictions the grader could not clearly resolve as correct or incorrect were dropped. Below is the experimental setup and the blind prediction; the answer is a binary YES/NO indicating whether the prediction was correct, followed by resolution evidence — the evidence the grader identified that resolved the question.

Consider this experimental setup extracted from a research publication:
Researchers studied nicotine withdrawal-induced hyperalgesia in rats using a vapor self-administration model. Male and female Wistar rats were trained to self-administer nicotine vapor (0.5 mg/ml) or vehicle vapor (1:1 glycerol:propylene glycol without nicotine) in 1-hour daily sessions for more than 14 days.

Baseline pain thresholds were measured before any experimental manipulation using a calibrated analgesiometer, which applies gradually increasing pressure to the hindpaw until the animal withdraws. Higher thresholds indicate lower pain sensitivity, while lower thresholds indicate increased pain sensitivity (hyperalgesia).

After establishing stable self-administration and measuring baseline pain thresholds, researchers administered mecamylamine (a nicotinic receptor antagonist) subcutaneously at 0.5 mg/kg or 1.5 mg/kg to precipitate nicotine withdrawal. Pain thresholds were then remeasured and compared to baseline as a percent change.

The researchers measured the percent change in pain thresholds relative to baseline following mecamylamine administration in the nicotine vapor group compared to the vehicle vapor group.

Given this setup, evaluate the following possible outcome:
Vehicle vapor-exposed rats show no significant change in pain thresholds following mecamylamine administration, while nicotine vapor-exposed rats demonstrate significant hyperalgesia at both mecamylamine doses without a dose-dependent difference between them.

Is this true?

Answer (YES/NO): YES